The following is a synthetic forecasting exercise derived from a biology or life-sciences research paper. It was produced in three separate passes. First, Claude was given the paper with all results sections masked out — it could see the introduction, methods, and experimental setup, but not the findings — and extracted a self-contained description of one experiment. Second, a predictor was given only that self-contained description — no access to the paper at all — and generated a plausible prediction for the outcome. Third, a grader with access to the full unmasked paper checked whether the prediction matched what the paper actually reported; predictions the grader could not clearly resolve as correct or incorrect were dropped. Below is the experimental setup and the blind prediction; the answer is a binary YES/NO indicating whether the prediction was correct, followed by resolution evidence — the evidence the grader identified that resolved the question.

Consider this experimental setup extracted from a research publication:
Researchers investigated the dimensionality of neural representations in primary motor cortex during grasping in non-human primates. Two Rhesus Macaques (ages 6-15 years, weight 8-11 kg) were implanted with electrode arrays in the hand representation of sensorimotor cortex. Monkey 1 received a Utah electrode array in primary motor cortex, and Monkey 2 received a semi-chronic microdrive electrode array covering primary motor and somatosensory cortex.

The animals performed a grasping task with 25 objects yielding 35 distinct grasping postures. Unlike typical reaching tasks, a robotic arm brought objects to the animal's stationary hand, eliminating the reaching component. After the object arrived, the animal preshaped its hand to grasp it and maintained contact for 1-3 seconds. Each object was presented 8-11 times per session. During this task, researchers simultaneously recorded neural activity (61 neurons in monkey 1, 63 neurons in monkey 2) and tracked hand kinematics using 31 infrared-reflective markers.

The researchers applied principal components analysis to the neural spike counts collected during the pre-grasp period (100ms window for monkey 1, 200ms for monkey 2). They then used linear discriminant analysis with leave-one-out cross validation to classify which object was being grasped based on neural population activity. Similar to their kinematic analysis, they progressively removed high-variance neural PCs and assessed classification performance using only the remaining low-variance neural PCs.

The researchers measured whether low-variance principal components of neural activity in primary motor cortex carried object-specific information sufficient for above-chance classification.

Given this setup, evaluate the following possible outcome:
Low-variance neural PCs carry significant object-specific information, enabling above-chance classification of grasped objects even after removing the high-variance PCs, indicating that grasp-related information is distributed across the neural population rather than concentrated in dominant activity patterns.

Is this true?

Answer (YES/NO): YES